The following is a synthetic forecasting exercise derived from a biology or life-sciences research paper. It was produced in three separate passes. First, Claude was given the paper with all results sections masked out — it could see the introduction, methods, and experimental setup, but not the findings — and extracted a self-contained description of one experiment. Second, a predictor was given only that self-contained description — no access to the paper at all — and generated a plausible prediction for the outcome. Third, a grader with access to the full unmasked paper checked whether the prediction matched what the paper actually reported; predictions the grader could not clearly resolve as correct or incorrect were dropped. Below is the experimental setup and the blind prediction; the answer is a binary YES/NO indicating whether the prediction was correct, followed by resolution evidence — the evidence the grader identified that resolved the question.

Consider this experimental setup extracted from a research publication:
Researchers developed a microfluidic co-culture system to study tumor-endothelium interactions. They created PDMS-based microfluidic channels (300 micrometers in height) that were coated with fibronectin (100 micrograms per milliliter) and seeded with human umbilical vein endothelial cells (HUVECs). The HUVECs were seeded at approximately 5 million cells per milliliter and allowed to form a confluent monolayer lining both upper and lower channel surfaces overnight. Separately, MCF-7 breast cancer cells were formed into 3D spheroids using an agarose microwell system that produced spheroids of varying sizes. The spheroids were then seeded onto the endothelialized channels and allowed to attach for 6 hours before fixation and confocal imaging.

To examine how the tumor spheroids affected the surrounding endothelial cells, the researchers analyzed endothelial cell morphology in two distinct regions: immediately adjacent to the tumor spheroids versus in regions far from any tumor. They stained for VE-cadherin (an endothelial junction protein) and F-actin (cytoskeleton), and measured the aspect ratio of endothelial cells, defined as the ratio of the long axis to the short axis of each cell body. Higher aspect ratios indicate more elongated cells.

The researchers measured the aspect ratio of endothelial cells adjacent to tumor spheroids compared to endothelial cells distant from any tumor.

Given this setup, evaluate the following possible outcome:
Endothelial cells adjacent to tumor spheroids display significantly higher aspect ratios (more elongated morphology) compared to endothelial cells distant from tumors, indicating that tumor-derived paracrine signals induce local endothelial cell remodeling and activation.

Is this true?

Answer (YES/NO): NO